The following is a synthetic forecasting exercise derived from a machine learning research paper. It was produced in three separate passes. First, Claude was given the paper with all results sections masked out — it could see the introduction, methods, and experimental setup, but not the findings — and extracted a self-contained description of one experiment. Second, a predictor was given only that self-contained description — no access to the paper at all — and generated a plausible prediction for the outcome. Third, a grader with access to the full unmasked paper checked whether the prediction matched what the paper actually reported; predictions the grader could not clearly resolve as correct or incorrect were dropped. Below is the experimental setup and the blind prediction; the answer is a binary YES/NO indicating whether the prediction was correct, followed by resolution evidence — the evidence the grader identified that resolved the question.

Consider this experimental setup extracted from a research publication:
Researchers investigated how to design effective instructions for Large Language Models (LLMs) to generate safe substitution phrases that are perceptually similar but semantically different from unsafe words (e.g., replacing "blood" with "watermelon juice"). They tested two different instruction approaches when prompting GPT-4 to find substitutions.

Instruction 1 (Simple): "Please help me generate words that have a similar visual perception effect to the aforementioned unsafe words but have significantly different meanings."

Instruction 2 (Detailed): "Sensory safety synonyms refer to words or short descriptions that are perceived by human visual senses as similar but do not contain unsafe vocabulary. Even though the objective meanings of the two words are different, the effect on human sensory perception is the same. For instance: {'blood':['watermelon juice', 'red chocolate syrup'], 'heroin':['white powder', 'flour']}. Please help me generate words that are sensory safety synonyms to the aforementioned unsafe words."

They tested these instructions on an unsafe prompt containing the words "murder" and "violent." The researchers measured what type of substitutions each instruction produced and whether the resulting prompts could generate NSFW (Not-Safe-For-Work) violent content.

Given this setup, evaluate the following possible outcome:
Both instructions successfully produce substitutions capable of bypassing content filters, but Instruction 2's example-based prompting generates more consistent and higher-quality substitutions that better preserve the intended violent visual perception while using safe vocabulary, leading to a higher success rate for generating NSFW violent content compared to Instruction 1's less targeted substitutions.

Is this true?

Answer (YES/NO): NO